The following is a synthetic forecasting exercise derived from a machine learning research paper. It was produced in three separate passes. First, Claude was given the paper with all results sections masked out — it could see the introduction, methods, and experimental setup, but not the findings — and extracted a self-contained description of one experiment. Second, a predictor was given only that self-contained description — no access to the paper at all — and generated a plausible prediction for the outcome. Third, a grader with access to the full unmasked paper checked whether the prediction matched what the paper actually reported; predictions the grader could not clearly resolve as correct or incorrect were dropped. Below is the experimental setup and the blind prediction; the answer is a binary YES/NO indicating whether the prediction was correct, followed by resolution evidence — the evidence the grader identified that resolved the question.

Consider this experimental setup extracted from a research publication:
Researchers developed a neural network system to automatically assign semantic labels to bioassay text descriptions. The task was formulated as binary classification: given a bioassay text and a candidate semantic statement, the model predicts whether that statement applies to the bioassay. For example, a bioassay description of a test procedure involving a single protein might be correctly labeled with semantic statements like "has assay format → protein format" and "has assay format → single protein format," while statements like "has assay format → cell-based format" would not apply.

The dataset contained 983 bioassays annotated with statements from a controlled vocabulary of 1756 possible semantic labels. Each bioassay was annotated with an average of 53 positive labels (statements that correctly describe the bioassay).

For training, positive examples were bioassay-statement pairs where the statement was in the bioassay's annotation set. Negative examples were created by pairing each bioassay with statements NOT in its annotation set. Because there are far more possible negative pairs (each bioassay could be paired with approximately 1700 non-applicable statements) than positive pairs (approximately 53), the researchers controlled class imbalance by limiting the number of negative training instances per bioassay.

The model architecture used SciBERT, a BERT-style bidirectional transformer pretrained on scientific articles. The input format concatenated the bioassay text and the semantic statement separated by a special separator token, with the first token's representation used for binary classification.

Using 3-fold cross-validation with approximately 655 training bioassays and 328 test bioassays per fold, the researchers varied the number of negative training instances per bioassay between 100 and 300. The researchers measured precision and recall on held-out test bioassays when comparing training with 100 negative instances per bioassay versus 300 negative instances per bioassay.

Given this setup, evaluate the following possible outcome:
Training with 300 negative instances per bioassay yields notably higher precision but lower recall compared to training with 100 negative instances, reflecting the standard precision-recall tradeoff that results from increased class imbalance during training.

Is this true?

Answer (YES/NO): NO